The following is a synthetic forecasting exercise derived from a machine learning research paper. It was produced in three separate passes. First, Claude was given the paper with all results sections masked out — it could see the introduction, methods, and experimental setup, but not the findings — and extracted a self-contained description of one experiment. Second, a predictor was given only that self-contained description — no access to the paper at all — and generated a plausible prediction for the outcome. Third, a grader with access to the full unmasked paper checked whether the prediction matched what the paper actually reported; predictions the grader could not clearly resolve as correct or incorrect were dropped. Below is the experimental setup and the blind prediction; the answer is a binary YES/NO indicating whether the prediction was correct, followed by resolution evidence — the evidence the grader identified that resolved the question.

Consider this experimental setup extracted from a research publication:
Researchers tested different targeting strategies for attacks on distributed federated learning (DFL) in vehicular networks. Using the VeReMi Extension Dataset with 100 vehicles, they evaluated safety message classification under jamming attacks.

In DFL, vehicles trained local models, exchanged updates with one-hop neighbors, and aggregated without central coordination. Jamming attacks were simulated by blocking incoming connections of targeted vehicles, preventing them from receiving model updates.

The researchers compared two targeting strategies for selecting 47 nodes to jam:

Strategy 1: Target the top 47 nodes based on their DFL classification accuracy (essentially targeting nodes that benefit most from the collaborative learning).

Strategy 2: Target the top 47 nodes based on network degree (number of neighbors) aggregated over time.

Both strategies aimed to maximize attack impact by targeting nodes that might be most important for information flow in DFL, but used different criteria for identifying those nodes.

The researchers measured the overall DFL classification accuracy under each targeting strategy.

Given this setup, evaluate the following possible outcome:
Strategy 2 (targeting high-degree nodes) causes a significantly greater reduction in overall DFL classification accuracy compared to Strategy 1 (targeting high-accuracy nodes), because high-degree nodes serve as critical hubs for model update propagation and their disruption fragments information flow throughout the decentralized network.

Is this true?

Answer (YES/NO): NO